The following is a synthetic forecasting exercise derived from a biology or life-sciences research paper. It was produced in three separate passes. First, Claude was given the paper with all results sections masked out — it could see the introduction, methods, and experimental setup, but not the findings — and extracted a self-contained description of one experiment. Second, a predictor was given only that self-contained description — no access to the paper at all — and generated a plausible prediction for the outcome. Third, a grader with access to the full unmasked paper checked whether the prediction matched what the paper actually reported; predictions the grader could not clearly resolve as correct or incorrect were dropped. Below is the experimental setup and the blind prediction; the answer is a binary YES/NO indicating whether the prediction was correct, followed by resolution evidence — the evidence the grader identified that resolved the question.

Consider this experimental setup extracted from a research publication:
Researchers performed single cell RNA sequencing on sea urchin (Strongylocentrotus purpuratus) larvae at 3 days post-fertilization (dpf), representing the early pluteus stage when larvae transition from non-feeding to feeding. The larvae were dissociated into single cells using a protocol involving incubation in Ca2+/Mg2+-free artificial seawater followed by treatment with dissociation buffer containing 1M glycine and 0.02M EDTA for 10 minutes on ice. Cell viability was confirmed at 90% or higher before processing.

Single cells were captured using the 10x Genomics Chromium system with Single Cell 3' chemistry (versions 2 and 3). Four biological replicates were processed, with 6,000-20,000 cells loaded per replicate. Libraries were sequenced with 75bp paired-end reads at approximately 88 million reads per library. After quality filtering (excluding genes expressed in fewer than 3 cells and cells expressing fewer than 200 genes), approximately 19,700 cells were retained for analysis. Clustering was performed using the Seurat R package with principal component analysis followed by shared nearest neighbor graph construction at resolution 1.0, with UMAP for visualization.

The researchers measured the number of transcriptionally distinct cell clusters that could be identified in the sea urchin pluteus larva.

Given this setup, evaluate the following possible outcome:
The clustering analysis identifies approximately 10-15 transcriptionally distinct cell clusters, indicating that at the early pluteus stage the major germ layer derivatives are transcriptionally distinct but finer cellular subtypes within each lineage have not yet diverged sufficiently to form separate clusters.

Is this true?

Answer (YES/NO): NO